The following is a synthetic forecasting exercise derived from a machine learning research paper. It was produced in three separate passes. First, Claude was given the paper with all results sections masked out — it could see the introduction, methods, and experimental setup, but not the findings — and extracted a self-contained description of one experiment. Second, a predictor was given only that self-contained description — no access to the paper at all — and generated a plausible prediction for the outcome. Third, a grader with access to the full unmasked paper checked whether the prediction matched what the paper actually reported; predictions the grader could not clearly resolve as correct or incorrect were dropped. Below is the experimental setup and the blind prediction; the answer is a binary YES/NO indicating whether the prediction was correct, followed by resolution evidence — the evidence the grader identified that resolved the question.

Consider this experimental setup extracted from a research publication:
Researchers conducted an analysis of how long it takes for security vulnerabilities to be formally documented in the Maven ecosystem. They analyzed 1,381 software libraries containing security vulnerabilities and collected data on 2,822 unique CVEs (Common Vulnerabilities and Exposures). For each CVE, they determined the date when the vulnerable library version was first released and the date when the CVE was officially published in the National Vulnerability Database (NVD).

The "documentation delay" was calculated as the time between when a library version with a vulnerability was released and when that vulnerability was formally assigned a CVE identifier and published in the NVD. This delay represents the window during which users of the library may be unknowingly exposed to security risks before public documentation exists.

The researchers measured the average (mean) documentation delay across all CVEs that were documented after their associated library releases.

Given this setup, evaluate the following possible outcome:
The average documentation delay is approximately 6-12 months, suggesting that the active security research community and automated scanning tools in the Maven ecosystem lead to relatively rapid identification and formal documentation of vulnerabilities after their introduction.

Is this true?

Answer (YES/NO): NO